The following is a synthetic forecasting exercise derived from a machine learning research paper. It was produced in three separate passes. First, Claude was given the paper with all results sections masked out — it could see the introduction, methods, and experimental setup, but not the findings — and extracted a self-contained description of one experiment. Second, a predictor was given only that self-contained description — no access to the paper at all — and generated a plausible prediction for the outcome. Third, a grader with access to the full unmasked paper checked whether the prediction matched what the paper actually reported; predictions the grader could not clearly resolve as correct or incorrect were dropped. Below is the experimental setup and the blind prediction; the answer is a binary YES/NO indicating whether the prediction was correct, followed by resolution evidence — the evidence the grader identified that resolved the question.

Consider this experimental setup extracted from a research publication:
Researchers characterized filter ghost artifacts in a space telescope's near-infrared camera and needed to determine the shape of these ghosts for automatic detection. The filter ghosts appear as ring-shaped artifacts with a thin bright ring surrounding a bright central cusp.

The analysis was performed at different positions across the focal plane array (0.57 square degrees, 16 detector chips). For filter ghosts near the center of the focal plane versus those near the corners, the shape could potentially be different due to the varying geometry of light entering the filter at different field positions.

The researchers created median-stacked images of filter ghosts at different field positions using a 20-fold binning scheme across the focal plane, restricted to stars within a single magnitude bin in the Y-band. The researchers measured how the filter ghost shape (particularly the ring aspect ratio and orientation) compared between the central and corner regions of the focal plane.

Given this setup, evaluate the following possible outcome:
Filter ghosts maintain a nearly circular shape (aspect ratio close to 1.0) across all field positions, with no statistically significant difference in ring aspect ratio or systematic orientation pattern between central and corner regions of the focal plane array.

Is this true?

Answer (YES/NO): NO